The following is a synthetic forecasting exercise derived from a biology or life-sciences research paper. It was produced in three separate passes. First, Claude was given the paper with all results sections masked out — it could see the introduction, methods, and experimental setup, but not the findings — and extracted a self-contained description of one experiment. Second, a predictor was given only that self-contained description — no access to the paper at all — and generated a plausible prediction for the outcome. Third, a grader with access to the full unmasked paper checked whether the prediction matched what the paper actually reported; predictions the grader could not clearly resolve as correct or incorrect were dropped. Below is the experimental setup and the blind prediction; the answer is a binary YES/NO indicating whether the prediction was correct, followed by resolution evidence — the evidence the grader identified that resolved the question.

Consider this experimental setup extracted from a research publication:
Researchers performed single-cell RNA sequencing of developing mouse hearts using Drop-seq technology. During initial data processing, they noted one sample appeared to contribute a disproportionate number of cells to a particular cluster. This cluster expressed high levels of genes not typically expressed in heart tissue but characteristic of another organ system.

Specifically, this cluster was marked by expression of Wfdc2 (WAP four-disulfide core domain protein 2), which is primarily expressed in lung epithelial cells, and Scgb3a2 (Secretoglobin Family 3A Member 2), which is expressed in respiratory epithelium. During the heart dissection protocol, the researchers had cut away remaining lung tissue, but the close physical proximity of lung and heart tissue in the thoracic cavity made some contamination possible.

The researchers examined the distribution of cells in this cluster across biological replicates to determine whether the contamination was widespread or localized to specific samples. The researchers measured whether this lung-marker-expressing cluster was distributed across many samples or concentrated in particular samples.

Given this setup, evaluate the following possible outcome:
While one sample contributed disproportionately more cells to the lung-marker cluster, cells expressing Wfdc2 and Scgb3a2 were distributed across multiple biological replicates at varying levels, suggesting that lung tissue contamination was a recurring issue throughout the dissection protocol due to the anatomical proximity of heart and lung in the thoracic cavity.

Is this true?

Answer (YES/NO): NO